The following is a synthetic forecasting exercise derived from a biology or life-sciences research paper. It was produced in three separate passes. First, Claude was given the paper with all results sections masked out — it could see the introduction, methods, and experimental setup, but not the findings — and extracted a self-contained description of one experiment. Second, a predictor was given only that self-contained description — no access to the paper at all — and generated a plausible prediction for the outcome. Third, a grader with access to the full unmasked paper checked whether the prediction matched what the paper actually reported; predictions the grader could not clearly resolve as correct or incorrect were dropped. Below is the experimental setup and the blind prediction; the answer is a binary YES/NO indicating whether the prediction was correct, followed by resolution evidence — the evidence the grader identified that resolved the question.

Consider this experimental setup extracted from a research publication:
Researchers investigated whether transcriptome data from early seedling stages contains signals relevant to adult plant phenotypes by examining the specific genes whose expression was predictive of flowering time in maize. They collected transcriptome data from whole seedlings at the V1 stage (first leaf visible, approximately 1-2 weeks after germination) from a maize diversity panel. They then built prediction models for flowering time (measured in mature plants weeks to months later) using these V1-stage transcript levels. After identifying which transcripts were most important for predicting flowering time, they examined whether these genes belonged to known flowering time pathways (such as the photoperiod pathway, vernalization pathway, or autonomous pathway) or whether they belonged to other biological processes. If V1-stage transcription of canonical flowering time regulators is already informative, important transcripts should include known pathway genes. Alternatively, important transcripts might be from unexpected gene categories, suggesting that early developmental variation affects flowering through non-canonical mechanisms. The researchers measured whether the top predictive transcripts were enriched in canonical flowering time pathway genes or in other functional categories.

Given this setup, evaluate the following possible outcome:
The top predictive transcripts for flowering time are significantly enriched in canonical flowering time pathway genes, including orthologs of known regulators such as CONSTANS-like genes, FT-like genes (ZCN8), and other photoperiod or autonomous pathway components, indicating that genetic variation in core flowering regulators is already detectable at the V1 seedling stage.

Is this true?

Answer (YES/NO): NO